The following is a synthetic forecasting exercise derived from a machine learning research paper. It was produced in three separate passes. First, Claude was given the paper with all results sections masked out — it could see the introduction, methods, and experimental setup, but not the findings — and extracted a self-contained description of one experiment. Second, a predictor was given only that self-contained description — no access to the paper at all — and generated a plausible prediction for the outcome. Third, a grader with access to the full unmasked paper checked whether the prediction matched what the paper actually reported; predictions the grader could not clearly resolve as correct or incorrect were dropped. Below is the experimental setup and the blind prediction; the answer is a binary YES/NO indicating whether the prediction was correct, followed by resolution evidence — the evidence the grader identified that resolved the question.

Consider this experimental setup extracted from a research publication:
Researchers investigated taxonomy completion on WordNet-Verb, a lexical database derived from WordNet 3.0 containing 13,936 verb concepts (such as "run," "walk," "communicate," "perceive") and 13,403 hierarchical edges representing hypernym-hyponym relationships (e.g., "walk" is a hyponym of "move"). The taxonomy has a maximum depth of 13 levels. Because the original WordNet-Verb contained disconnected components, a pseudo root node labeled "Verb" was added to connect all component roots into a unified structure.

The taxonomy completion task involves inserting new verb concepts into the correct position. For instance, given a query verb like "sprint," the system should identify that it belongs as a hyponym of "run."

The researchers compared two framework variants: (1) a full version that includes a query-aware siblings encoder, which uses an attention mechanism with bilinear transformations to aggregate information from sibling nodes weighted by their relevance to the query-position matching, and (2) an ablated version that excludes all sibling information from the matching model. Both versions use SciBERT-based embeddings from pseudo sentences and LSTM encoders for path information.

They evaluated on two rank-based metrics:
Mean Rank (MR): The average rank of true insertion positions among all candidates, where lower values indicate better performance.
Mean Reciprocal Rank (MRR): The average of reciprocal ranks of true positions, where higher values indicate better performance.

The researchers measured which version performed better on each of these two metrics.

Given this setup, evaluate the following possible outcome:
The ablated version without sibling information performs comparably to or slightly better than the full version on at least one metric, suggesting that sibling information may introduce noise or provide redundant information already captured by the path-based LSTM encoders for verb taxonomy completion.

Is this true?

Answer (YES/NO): YES